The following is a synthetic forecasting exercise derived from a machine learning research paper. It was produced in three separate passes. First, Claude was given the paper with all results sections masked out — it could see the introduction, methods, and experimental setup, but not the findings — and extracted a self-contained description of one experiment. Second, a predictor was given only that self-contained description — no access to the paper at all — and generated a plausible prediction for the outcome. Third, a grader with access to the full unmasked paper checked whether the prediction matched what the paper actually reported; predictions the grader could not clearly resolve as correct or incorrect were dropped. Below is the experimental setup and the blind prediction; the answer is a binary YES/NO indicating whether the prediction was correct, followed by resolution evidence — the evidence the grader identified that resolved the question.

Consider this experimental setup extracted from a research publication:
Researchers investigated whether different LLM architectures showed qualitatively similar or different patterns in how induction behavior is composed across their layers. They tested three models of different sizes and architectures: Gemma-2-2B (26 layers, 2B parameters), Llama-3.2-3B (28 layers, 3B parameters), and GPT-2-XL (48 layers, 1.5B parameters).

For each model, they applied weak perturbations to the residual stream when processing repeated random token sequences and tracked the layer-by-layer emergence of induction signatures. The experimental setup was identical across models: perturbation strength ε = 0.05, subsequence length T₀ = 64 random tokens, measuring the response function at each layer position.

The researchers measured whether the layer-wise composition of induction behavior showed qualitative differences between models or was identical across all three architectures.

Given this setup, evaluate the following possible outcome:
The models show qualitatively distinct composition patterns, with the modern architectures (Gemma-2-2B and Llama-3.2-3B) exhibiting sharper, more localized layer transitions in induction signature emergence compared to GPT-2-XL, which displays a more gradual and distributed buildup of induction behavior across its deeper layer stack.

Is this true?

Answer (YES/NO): NO